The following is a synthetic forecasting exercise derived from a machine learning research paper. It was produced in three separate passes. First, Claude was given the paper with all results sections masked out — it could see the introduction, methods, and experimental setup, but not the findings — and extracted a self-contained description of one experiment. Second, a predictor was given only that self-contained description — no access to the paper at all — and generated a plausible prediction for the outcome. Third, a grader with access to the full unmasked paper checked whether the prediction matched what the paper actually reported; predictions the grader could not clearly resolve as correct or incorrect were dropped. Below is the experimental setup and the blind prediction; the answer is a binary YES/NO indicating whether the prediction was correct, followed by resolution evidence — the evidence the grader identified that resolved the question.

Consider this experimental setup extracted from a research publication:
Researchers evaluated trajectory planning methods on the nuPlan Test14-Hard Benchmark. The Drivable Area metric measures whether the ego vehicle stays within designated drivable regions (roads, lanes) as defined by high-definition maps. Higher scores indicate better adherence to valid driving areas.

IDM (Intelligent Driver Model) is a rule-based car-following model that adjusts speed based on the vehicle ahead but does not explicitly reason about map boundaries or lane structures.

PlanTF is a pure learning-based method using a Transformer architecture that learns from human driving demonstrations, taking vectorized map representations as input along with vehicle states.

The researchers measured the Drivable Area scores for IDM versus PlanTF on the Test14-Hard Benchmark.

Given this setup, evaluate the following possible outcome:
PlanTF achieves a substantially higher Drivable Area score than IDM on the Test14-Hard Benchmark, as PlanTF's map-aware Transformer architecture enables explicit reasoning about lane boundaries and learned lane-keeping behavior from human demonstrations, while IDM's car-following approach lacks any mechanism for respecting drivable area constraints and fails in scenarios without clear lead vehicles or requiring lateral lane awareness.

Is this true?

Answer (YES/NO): YES